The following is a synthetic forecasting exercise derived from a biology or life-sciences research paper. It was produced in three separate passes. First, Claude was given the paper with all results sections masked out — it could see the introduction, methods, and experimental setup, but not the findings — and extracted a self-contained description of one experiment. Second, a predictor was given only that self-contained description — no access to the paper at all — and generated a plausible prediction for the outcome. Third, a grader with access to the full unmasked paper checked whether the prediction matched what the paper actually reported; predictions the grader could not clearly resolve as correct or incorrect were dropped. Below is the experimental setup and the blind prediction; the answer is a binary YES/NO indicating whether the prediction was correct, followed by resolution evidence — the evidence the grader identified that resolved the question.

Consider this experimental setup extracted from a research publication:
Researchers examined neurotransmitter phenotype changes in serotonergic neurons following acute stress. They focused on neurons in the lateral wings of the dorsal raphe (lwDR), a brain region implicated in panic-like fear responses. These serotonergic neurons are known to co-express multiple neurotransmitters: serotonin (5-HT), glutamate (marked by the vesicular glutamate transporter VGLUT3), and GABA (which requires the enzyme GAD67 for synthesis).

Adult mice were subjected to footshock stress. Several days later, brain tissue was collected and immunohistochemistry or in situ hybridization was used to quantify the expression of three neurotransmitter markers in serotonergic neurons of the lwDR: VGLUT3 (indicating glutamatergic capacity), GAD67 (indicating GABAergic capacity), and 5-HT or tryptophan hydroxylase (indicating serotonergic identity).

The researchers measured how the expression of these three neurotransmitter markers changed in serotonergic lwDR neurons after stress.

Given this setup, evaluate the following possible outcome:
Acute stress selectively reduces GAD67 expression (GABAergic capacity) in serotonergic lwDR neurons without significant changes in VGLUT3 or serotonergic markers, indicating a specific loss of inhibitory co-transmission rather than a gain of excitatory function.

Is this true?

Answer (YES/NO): NO